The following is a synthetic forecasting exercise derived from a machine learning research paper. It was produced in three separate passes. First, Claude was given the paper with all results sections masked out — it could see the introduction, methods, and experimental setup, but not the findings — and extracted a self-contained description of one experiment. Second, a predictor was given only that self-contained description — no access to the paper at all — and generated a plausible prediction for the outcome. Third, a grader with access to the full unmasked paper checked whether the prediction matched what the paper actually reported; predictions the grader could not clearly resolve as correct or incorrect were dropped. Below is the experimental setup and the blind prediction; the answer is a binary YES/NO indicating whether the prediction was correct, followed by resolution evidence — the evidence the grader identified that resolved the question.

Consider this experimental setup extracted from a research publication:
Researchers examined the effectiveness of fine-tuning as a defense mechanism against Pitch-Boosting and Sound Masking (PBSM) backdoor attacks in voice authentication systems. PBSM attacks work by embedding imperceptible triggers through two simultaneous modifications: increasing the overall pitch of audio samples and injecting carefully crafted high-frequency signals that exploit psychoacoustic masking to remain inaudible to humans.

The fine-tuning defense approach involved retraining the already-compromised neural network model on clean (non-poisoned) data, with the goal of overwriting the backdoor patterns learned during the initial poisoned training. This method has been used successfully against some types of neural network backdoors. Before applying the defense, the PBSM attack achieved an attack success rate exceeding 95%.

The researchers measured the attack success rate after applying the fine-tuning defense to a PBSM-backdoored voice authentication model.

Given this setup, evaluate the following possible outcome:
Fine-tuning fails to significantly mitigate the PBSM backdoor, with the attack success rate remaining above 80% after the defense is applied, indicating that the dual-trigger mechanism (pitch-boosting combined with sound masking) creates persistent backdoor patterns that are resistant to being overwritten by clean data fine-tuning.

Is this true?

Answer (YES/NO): NO